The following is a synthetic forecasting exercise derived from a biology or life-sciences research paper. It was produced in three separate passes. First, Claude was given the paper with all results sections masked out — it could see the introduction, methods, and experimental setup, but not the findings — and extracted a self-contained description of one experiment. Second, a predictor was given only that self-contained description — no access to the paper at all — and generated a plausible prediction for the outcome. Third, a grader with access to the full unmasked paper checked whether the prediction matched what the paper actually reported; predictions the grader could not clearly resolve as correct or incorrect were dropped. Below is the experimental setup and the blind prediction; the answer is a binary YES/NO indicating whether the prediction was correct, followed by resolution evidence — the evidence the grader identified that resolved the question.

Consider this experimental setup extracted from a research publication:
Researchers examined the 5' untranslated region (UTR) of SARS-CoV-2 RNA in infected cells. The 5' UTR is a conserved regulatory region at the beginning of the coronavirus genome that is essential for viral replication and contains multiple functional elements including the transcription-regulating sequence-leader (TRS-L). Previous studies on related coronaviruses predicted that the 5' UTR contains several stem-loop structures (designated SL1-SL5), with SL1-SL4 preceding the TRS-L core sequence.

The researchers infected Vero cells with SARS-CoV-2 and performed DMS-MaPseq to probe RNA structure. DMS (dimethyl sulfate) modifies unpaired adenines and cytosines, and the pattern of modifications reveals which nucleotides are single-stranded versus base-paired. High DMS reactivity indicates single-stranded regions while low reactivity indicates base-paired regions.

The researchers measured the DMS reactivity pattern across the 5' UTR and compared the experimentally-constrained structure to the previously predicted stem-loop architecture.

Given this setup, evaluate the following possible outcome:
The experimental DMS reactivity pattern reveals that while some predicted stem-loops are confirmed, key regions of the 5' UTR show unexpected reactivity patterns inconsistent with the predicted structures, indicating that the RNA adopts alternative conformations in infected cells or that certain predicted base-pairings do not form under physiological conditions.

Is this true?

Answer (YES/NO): NO